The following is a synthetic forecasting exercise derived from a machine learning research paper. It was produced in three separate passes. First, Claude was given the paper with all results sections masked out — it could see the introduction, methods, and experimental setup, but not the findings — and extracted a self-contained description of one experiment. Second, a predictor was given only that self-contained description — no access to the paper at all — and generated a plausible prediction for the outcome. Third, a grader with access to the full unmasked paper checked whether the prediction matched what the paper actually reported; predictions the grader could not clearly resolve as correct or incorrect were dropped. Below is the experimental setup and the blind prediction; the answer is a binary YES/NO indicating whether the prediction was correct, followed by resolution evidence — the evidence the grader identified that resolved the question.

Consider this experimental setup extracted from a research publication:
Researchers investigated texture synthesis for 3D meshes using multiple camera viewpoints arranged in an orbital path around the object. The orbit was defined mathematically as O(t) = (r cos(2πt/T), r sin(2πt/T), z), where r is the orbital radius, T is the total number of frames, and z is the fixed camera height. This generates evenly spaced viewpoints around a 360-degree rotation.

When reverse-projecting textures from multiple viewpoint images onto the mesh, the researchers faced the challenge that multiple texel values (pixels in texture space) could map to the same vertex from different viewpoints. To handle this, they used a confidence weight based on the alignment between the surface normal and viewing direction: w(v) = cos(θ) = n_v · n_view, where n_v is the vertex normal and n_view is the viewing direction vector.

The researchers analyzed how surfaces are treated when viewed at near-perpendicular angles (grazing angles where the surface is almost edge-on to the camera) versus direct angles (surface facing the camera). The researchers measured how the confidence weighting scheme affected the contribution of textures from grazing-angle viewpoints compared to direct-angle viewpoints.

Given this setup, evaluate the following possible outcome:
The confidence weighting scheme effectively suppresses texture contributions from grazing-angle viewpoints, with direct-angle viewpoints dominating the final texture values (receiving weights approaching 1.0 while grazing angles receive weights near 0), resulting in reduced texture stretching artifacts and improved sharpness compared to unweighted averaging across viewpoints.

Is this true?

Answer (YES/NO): NO